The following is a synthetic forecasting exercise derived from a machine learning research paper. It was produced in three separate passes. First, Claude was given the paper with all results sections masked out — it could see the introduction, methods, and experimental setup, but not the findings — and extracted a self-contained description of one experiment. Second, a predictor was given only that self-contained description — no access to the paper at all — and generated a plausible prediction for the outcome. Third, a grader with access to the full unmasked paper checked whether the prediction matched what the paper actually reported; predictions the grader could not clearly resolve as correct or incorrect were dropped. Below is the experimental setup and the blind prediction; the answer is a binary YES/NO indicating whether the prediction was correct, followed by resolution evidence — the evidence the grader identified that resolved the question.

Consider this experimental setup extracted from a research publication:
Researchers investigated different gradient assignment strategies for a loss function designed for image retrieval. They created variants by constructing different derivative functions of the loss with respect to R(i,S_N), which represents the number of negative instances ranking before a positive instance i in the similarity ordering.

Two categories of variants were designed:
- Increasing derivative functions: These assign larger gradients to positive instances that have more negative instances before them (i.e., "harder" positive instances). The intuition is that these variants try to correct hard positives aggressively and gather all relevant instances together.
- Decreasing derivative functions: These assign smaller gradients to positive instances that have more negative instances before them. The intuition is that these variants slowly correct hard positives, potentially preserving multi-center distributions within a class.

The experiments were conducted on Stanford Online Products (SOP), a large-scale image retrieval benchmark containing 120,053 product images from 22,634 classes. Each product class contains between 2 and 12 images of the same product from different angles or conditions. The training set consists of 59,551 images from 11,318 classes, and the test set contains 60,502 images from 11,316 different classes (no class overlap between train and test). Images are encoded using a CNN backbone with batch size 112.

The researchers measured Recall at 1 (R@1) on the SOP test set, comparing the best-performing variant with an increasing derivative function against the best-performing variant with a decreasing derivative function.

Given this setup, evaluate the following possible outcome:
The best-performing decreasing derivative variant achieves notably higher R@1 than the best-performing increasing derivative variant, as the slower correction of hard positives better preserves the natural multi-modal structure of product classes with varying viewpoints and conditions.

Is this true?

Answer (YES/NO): YES